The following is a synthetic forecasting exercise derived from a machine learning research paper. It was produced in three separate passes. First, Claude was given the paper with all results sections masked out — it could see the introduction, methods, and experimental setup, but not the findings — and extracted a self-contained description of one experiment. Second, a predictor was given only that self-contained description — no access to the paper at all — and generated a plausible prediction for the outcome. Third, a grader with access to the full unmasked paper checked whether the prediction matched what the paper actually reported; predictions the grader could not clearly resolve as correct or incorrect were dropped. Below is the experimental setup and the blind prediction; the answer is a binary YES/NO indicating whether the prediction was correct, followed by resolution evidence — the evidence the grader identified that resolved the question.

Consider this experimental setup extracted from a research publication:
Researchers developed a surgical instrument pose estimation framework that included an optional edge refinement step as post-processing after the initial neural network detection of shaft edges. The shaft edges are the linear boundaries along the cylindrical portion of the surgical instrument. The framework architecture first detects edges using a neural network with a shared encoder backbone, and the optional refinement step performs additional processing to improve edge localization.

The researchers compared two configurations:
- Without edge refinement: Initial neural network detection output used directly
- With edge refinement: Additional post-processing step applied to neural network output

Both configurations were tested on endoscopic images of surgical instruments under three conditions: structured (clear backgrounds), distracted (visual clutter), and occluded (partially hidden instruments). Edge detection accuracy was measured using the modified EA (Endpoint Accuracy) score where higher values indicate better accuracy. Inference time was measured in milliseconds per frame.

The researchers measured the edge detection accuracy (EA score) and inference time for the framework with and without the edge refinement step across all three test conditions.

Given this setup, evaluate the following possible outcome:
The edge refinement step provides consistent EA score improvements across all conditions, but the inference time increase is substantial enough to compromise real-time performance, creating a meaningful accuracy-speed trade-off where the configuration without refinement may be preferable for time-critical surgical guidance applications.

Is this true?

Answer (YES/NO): NO